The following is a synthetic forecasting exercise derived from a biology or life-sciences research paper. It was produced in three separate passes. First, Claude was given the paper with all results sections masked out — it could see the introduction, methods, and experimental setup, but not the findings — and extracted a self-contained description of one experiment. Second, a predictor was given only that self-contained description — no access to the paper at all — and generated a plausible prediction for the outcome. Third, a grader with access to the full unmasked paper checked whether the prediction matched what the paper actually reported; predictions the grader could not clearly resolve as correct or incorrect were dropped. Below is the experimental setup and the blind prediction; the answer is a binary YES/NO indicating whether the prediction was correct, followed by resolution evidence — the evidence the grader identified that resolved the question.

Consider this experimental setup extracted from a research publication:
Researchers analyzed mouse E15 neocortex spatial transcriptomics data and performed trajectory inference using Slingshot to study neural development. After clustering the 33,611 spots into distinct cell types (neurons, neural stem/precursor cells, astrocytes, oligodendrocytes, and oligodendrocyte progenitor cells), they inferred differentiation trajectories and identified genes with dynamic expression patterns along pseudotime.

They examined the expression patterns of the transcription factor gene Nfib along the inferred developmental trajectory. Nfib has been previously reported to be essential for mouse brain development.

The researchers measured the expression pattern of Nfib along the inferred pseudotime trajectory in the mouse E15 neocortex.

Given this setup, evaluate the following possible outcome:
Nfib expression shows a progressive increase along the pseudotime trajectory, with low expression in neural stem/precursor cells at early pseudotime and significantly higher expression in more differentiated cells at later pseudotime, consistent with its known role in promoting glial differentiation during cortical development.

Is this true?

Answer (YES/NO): NO